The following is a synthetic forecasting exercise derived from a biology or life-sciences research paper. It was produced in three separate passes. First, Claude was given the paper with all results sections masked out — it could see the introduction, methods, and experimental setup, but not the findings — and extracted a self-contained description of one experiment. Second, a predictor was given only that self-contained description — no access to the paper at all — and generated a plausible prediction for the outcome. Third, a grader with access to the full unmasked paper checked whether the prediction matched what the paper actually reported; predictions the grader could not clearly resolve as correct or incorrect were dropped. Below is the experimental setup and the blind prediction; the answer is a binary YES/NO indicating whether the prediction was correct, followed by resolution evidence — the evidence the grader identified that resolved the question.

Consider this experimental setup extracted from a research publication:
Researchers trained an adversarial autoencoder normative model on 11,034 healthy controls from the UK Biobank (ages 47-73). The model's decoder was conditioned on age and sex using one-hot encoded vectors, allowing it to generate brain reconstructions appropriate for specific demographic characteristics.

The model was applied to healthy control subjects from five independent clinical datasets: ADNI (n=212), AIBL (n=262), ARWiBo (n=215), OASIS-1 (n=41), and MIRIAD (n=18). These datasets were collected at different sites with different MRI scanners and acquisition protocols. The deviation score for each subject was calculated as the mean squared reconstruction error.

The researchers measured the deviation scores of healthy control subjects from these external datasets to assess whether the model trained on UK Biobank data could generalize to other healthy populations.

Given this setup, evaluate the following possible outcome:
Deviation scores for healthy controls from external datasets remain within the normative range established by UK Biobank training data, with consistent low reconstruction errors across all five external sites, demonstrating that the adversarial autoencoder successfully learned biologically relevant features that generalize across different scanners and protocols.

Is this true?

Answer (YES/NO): NO